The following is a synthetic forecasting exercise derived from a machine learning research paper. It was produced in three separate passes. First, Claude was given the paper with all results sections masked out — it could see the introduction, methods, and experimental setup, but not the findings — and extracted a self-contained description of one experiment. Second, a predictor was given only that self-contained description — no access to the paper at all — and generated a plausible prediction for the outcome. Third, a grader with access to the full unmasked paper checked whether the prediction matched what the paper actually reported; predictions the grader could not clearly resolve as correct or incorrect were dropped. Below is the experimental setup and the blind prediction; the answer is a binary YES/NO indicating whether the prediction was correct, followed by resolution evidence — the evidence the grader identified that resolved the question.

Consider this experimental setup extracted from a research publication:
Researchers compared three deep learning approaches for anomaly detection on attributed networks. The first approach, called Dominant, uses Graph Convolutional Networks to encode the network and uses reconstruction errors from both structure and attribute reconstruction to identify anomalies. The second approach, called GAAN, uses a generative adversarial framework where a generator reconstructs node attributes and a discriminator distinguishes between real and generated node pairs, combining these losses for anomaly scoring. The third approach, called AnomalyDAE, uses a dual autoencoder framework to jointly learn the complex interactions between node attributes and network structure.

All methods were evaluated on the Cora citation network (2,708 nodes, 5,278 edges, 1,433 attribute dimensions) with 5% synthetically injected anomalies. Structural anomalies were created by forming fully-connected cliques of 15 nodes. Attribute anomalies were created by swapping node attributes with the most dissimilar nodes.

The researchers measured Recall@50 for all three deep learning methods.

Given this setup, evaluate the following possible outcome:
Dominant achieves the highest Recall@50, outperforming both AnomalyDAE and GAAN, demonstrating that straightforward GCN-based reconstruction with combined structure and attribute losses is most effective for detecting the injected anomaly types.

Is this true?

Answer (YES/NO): YES